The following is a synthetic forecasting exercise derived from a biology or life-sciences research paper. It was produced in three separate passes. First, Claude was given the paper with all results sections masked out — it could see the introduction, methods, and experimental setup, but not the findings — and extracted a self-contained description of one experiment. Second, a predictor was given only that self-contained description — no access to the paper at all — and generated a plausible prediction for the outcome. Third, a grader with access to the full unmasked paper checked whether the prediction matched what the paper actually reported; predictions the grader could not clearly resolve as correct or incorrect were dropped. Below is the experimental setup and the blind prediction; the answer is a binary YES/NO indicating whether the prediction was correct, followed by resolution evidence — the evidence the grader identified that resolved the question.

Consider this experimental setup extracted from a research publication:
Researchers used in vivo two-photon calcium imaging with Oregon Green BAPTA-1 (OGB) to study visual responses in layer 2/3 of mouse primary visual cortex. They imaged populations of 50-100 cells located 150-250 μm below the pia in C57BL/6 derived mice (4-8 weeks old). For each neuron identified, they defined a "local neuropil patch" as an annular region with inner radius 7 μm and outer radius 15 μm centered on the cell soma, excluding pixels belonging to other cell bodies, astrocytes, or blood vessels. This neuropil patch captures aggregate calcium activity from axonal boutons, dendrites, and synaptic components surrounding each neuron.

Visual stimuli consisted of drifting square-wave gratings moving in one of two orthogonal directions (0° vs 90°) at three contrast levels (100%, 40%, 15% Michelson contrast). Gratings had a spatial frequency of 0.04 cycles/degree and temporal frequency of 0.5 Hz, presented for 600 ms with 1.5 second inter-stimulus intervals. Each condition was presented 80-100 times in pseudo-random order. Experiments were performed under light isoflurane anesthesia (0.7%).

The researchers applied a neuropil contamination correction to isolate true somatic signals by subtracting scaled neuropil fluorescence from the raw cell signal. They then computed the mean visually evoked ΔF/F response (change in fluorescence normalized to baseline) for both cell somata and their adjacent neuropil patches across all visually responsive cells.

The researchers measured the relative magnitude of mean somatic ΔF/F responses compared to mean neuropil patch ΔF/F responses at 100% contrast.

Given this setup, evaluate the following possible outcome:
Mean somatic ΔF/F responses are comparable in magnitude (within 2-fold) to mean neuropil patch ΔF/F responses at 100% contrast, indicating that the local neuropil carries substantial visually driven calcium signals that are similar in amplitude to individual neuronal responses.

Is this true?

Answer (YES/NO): NO